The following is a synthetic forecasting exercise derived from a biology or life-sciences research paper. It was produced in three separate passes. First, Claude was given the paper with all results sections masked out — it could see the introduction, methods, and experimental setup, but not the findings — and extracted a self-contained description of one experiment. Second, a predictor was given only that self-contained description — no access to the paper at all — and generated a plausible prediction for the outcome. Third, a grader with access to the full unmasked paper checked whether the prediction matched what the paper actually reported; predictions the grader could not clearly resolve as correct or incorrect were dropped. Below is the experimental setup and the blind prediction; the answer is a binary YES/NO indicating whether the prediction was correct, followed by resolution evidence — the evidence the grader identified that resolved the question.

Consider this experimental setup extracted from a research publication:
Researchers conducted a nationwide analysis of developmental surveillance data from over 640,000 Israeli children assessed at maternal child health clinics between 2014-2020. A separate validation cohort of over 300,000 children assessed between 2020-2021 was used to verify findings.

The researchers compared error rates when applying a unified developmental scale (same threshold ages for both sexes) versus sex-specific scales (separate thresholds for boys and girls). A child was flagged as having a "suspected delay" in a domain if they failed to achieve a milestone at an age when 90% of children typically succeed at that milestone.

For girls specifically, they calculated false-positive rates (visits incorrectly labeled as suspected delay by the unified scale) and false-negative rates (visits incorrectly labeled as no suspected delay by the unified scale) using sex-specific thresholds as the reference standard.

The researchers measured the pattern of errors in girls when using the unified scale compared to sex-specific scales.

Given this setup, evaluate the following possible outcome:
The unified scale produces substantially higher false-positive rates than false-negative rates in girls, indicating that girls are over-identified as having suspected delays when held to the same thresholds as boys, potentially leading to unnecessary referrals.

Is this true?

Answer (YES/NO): NO